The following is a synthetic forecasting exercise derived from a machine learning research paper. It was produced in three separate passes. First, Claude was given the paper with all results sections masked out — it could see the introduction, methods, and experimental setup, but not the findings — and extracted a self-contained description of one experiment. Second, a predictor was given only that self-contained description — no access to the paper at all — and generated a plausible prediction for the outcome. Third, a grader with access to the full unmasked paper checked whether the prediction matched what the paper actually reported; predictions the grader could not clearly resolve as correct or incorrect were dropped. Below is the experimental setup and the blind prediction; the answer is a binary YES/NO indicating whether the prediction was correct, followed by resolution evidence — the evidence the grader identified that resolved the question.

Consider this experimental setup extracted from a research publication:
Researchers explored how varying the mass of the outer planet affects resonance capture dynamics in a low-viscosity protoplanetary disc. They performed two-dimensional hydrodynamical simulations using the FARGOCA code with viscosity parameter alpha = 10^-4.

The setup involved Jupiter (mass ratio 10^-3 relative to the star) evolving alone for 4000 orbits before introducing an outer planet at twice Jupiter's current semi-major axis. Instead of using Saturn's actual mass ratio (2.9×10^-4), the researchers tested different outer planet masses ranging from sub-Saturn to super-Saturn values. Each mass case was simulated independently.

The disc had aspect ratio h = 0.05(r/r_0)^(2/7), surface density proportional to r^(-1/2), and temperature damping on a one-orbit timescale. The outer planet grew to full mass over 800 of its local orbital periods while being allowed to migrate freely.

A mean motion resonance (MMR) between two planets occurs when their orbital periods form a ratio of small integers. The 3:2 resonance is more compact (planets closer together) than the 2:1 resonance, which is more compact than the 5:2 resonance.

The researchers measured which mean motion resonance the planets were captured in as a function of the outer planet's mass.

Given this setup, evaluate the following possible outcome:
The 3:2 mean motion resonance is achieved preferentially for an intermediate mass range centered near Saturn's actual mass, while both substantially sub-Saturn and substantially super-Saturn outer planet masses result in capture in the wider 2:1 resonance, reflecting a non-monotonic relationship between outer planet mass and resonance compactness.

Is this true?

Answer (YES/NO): NO